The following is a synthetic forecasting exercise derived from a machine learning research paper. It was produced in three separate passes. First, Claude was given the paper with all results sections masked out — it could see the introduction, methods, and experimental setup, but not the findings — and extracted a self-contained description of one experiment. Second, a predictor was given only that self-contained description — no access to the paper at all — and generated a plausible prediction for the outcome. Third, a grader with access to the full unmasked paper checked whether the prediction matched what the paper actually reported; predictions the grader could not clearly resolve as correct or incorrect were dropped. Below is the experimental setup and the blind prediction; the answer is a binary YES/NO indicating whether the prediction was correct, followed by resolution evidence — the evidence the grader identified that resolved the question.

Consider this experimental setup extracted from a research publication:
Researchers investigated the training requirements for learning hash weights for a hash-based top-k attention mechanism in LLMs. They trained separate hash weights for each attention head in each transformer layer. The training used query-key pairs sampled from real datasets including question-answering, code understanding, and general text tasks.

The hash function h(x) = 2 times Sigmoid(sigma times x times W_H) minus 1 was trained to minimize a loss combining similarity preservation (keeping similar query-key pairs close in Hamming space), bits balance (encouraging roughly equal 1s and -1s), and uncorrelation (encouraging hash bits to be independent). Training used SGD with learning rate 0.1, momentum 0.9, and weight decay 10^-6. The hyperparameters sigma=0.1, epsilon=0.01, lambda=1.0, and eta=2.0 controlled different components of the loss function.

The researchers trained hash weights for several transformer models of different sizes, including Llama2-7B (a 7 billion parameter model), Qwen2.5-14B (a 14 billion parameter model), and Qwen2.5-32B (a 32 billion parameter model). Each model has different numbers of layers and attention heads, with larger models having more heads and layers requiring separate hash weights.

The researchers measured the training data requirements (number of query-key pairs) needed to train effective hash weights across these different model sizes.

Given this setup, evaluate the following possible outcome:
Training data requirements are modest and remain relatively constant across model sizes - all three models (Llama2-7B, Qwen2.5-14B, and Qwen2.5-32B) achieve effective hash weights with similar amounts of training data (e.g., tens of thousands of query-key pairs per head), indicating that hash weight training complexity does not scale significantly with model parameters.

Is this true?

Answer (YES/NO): NO